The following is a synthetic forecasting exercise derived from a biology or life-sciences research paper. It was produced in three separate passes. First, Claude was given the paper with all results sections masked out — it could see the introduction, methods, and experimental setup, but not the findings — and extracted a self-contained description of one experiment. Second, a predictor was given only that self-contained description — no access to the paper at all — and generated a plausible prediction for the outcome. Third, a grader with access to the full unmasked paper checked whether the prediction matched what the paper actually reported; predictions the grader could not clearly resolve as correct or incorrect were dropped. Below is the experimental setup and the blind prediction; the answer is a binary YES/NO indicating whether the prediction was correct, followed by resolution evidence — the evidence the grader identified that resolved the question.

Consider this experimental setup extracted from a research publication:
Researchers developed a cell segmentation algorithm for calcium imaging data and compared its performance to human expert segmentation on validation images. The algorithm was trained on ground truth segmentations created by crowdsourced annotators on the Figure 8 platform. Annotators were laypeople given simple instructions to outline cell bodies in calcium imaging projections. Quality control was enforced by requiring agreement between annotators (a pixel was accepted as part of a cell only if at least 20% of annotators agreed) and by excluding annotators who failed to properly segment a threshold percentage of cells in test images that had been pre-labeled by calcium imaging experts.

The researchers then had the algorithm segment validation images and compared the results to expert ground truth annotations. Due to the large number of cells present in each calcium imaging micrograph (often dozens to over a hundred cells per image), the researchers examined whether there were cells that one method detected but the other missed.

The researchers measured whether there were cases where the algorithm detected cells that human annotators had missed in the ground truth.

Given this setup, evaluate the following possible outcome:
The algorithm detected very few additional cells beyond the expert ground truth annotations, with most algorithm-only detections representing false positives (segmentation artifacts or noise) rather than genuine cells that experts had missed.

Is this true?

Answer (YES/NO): NO